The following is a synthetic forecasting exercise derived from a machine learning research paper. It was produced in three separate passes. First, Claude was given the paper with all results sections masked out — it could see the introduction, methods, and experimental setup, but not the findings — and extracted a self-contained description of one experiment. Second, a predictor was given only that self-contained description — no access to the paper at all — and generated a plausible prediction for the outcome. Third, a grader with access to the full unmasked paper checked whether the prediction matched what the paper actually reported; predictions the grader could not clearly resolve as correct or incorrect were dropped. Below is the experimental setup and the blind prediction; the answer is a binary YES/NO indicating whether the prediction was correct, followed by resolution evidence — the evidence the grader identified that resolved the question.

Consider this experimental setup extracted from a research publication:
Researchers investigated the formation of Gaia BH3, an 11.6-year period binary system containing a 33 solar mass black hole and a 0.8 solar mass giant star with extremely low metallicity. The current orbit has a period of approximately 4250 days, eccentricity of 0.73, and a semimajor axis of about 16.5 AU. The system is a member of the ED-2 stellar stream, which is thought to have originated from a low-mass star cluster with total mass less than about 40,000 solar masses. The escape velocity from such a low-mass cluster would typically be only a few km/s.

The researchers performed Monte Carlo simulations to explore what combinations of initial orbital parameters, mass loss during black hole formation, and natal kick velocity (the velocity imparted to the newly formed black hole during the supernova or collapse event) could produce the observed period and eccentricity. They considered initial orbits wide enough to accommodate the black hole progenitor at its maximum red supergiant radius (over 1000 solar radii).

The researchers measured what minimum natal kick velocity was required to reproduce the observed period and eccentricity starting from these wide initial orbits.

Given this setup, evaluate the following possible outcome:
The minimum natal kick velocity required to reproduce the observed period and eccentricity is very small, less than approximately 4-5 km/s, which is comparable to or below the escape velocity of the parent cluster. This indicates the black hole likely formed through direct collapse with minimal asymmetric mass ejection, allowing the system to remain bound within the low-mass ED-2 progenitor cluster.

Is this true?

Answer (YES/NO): NO